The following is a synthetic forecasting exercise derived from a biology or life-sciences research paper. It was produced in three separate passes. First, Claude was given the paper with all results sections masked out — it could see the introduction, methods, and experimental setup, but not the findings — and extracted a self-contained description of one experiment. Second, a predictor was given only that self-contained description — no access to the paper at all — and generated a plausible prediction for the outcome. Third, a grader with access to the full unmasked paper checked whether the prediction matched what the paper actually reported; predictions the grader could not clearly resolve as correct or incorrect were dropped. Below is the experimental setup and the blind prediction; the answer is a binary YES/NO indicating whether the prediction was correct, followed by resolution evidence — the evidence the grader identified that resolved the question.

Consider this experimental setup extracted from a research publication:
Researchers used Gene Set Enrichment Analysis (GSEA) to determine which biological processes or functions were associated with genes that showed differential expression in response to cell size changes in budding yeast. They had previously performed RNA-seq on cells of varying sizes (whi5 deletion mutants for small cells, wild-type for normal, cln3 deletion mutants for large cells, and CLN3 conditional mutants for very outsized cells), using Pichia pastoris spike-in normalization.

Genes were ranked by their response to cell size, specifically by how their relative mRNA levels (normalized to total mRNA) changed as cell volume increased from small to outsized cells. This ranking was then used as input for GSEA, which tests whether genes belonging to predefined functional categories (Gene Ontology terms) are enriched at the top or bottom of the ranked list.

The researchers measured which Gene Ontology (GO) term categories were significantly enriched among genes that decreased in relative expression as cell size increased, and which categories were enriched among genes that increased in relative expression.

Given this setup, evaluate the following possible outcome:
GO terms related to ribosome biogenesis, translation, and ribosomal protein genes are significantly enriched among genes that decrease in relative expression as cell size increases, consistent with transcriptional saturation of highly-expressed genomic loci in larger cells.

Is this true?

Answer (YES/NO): NO